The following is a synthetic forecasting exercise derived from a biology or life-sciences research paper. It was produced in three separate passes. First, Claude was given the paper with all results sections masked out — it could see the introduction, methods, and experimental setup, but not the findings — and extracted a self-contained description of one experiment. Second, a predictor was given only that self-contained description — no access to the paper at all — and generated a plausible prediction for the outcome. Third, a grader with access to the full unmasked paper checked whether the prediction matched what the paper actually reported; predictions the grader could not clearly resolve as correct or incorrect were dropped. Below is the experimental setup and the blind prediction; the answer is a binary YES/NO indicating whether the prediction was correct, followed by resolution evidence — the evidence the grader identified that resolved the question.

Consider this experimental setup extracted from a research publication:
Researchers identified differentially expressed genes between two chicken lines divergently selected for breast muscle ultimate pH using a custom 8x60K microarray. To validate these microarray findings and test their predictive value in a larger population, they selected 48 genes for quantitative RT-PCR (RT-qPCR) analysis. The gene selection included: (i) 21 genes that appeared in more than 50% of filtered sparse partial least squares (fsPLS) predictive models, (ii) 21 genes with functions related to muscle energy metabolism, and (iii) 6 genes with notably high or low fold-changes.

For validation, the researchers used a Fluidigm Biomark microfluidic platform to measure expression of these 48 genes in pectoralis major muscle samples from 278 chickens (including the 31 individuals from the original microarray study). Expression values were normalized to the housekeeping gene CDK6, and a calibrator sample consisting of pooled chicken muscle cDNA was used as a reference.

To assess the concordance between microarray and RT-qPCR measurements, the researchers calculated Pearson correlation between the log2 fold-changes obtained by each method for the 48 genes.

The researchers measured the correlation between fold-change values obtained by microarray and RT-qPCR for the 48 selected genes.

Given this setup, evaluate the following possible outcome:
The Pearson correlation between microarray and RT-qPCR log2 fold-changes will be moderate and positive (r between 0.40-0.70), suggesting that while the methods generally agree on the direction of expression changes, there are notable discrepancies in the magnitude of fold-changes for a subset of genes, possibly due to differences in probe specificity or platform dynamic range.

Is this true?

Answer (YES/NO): NO